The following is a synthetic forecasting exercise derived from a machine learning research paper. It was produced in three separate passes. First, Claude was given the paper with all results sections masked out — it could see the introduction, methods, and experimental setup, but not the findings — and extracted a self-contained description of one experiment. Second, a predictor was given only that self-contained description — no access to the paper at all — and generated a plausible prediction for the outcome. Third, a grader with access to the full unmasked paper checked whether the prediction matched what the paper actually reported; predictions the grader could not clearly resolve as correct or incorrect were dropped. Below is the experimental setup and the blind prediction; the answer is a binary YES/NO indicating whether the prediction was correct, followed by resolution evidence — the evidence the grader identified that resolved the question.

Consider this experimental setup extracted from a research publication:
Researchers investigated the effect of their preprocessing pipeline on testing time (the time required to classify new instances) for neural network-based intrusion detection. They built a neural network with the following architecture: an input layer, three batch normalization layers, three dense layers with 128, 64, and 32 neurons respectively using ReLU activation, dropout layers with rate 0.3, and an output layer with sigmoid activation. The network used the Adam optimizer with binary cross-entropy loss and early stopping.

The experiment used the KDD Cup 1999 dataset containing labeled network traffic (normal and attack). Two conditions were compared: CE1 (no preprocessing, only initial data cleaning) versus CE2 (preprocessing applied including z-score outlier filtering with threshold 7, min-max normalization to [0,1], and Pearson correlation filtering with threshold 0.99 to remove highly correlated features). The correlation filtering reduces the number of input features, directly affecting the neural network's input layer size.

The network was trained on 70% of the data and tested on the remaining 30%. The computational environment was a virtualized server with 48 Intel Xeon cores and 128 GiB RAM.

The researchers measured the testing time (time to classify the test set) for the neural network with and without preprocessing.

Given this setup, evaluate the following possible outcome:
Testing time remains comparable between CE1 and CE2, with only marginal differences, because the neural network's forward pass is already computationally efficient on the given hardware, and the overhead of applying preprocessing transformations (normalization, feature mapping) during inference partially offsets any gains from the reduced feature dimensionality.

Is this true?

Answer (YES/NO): NO